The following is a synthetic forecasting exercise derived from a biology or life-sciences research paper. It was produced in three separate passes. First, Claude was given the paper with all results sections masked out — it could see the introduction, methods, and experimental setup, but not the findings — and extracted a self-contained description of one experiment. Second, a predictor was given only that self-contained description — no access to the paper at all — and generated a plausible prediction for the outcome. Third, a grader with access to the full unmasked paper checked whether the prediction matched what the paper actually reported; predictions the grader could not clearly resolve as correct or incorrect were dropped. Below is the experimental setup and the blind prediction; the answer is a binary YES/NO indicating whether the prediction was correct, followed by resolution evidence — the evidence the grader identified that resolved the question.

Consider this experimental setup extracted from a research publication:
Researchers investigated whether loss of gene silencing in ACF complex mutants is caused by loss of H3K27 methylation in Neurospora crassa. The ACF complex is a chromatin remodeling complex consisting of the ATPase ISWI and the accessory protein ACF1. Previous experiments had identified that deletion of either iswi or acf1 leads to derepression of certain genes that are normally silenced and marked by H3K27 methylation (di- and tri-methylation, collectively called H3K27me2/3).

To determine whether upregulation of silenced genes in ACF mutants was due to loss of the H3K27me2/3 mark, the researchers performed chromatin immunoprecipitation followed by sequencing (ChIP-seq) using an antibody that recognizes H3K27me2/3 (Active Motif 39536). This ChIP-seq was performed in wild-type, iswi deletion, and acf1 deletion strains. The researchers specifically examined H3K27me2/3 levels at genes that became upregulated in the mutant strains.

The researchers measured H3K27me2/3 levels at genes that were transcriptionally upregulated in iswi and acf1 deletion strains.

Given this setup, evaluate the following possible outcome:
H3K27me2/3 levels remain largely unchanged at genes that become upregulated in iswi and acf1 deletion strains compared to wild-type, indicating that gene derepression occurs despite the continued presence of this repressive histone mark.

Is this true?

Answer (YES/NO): YES